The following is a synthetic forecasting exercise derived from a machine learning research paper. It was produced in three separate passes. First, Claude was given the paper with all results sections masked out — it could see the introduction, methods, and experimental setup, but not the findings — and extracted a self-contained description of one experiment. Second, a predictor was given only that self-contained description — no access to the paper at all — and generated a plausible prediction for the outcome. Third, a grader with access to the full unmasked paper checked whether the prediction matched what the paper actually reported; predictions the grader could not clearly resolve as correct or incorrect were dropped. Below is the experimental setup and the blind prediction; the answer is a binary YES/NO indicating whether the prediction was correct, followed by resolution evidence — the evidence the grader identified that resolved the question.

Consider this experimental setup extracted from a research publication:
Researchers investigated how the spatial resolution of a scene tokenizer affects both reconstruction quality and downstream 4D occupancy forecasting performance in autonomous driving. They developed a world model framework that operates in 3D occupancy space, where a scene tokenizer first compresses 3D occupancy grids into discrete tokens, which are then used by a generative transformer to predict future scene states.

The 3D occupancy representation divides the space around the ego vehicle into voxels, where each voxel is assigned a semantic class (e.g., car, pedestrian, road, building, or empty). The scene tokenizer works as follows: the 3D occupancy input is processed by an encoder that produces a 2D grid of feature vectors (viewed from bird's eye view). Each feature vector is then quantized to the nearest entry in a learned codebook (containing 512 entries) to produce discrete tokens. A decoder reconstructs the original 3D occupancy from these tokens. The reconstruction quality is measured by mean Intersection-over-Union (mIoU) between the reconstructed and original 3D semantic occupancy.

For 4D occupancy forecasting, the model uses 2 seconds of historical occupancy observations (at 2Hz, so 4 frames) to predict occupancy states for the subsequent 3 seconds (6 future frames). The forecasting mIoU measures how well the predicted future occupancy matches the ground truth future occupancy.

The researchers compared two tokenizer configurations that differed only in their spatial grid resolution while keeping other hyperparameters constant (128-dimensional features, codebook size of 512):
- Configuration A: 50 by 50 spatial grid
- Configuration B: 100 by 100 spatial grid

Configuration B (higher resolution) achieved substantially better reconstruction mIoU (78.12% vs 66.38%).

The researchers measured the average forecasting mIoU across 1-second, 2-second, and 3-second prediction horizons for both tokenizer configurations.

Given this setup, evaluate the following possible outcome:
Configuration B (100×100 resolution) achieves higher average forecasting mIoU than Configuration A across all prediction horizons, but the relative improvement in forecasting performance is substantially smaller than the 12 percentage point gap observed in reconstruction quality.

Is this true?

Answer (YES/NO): NO